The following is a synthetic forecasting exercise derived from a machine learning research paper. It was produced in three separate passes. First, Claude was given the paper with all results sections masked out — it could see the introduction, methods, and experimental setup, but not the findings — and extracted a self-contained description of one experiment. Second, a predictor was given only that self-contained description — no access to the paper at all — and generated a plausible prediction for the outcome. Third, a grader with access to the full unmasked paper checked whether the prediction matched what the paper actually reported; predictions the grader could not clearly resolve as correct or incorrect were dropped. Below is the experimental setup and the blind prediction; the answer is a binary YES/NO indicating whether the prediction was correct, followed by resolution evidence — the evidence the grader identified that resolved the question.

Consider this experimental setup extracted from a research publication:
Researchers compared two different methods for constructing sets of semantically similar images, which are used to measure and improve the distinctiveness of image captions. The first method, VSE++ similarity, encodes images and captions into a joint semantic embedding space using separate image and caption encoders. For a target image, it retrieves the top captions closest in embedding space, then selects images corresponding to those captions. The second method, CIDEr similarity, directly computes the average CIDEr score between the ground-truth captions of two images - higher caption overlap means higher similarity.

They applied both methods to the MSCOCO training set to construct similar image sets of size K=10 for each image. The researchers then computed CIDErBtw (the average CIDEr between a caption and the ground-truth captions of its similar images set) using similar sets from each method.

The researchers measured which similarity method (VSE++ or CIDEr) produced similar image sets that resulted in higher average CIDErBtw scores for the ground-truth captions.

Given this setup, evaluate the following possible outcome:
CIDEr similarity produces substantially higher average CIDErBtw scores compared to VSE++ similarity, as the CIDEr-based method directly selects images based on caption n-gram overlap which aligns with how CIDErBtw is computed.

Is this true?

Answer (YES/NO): YES